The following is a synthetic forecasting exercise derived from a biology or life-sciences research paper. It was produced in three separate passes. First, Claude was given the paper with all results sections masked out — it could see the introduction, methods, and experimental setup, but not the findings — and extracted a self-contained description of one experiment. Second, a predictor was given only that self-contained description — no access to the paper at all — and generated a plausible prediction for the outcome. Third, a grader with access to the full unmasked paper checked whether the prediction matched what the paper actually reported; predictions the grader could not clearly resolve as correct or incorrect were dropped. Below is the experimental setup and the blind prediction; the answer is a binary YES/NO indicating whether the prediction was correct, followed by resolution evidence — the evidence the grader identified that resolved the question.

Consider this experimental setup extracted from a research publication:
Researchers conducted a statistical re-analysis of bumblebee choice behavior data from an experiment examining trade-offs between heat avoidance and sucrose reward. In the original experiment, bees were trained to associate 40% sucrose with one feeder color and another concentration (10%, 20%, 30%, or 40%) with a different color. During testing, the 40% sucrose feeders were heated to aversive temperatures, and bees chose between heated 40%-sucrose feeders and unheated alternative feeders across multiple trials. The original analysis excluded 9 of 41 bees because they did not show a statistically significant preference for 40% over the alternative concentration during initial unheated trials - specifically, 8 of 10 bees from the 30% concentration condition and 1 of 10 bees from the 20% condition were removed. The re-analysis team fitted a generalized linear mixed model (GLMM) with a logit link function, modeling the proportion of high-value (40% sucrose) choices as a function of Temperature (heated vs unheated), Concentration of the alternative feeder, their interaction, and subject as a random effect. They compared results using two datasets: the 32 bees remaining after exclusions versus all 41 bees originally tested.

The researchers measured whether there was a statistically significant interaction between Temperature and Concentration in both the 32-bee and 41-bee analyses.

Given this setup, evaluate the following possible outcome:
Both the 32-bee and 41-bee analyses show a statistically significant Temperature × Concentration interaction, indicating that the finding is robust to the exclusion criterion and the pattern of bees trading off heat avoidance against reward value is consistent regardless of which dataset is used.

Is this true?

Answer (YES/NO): NO